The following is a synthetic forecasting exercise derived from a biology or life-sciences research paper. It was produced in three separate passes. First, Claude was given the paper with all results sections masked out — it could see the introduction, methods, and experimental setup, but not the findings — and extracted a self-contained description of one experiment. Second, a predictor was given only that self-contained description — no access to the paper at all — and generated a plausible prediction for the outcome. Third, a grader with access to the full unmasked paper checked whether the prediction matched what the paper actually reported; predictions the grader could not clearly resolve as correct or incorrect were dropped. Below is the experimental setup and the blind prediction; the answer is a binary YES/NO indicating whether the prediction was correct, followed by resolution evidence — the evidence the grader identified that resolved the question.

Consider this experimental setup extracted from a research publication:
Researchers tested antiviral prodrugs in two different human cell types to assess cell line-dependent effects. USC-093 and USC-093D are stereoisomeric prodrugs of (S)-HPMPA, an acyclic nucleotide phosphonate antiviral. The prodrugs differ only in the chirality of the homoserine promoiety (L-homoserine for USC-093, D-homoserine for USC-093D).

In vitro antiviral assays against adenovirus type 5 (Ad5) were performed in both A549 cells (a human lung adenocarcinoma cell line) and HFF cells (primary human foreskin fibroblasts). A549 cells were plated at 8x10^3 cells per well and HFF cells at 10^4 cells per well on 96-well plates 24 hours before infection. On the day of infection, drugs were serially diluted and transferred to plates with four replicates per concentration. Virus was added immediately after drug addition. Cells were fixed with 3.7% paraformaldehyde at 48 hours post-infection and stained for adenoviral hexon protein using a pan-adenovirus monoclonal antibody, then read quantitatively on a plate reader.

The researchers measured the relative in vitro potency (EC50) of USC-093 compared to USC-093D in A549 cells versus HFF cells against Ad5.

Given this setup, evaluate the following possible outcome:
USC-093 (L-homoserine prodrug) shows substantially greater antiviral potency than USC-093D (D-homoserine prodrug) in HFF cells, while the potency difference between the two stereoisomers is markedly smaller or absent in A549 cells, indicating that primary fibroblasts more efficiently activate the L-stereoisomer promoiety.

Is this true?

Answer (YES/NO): NO